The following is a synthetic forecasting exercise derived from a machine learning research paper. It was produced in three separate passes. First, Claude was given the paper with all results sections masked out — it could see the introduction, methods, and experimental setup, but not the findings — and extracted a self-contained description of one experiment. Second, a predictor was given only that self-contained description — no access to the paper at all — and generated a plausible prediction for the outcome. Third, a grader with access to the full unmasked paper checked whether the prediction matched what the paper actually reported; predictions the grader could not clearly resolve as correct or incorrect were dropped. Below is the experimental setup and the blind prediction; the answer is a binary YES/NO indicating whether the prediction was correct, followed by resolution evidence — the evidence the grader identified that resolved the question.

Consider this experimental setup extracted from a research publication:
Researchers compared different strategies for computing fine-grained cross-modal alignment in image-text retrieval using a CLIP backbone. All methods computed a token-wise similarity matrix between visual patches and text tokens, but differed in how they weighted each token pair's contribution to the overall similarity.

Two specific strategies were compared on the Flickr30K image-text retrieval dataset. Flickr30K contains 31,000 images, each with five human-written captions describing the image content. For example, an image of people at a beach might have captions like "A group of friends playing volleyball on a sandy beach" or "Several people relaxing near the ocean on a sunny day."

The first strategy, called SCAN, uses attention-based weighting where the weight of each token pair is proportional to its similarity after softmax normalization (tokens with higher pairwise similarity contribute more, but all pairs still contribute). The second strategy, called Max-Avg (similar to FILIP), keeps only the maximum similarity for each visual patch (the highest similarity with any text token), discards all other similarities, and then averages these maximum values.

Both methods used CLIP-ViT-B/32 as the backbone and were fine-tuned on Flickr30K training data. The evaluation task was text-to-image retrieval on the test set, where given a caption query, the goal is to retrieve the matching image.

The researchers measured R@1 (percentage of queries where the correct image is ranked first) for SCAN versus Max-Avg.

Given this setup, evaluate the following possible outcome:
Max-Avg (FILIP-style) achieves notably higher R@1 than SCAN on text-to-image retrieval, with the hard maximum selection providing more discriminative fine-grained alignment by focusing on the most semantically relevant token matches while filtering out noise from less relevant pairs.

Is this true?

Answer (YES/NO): YES